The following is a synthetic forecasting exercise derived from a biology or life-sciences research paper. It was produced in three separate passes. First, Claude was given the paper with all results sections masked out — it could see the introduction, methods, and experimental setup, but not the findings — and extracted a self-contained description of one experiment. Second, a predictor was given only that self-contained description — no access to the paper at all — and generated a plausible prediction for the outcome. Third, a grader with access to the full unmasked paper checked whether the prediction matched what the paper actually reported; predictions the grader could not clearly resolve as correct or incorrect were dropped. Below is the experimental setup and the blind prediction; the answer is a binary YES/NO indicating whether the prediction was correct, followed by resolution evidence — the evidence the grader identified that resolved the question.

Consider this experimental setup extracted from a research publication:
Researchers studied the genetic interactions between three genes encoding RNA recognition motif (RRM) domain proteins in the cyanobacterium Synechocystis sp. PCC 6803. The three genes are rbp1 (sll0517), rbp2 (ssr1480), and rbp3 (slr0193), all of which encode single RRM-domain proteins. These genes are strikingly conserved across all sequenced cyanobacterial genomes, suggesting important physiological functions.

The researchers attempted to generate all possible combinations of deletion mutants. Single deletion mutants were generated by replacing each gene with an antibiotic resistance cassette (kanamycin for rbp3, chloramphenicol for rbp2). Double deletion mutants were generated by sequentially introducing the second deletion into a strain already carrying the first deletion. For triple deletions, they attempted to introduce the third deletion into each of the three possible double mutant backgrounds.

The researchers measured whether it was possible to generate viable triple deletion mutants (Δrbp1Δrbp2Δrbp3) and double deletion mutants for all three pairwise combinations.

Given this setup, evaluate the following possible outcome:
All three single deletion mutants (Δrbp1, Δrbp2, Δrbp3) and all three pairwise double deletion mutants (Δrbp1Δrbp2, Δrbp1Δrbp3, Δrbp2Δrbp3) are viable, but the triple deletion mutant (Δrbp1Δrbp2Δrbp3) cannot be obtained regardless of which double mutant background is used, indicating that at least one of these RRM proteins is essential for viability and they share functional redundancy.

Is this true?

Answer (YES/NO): YES